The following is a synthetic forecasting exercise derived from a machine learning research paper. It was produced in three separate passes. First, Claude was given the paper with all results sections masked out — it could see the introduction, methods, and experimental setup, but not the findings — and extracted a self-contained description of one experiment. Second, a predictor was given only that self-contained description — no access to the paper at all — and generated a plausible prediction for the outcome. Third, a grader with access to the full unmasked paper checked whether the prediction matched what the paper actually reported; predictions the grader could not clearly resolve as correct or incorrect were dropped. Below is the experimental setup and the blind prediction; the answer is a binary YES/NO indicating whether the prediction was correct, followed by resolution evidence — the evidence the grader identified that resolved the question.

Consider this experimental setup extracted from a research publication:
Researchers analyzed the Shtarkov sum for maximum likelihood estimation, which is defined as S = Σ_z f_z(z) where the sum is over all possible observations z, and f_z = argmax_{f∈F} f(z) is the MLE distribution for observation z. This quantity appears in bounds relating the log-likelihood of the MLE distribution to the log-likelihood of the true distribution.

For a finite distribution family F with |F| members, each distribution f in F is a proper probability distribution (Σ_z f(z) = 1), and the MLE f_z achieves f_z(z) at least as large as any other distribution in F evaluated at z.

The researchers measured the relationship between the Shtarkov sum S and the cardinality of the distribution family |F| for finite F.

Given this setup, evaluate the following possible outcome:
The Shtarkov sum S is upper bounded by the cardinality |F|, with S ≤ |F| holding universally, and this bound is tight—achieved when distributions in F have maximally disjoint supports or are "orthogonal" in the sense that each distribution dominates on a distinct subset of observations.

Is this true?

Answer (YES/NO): NO